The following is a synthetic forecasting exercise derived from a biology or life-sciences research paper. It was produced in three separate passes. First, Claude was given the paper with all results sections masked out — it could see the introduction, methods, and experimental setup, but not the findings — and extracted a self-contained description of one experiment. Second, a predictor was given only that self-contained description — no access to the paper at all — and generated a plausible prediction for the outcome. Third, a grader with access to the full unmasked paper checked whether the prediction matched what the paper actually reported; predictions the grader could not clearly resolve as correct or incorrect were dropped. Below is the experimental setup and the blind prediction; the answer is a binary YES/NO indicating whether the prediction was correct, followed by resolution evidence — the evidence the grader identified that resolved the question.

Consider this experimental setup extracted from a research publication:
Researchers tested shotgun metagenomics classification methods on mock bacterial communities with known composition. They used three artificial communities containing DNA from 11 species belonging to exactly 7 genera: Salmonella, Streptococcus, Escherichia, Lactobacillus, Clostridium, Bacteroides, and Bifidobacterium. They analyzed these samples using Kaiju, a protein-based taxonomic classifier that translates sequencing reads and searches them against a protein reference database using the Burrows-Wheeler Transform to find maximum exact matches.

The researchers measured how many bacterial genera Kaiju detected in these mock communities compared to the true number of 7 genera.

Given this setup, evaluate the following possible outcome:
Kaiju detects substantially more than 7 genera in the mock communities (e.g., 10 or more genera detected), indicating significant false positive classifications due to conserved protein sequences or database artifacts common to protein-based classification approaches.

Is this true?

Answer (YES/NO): YES